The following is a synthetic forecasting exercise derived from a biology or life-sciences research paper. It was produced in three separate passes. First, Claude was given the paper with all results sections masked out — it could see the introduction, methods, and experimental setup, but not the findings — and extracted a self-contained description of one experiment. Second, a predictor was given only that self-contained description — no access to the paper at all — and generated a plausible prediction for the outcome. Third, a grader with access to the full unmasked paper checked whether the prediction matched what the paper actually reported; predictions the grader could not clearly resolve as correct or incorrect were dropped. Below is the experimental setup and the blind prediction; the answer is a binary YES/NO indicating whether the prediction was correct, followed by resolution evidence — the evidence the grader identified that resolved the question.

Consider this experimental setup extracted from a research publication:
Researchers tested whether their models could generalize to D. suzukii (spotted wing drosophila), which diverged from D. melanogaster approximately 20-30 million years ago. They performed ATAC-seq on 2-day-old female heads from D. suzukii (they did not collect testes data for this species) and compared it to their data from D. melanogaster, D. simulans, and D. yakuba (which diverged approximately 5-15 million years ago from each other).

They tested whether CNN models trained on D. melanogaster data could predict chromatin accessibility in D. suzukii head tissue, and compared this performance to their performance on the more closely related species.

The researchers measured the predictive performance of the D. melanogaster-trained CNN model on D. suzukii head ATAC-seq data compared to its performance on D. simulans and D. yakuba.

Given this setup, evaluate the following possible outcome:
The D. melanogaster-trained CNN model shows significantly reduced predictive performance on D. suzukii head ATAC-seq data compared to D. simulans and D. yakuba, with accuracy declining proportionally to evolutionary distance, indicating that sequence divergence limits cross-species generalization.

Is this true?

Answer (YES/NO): NO